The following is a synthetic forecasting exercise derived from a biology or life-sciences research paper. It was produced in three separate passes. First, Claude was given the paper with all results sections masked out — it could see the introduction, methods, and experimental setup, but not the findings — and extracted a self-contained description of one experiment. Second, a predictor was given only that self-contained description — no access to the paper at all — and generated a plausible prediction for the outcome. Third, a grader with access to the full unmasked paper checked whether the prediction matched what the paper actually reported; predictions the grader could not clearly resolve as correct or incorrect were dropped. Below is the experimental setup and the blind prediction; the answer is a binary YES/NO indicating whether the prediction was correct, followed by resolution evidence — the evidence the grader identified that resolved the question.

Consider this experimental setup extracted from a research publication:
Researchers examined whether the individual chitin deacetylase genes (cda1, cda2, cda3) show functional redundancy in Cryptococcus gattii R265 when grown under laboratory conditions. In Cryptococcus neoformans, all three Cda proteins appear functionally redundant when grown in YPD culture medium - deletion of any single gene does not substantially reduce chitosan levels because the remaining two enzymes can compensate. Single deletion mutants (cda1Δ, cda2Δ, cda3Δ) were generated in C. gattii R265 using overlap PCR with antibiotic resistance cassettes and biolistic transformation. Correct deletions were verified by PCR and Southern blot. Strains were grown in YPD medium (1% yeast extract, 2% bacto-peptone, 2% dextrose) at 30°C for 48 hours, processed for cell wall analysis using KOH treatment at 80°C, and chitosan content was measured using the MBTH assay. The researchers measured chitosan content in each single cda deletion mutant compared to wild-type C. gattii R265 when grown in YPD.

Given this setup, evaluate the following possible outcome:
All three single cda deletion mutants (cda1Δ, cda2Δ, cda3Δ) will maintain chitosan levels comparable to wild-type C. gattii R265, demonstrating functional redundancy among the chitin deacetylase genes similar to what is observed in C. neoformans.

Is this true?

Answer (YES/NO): NO